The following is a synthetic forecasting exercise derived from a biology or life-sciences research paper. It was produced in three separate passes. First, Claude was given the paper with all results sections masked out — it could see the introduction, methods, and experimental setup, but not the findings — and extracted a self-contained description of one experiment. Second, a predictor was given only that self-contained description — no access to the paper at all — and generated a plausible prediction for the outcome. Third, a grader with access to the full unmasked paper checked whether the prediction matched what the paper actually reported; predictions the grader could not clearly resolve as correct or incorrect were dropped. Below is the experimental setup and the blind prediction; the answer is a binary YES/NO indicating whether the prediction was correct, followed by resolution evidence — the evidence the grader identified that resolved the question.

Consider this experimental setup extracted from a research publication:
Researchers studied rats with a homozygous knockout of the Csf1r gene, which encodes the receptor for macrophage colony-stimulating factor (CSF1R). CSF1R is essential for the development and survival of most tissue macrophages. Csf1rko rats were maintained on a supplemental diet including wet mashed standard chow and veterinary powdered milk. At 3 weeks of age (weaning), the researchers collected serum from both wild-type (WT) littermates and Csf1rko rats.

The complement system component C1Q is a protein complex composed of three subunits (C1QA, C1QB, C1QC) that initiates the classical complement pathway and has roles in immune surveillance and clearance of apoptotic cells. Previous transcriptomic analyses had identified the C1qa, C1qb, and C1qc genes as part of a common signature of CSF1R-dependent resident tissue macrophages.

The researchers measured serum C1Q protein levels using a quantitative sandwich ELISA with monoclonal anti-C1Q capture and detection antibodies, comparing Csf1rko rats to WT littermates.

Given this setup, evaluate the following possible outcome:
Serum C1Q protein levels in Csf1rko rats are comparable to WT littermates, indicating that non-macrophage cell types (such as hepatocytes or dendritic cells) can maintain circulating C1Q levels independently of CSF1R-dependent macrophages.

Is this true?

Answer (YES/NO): NO